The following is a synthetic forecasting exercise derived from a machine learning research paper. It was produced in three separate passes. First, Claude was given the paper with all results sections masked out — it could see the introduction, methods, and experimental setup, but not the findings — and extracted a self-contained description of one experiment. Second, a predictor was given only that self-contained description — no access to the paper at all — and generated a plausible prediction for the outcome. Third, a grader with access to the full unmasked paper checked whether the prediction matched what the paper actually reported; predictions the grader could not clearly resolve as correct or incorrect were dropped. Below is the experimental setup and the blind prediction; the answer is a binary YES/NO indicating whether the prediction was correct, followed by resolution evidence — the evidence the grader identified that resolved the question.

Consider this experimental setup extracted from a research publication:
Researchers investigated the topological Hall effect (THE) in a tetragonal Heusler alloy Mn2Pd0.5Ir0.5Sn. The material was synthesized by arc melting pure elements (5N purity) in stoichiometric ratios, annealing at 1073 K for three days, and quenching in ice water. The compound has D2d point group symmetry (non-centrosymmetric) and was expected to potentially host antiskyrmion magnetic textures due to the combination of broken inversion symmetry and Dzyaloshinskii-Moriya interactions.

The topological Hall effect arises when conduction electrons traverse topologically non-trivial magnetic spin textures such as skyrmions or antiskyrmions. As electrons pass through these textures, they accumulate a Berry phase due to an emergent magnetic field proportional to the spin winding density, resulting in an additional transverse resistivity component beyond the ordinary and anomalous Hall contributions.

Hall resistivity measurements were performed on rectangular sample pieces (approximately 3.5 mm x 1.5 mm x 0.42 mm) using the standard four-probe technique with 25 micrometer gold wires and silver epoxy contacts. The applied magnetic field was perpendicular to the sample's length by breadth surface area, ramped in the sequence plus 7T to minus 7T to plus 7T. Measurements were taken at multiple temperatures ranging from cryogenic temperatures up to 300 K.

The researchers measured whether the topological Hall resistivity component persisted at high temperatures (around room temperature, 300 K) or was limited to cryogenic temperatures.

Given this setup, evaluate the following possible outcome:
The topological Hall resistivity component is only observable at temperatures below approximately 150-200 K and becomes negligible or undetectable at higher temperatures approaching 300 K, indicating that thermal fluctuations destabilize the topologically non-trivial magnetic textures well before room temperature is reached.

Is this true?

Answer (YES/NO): NO